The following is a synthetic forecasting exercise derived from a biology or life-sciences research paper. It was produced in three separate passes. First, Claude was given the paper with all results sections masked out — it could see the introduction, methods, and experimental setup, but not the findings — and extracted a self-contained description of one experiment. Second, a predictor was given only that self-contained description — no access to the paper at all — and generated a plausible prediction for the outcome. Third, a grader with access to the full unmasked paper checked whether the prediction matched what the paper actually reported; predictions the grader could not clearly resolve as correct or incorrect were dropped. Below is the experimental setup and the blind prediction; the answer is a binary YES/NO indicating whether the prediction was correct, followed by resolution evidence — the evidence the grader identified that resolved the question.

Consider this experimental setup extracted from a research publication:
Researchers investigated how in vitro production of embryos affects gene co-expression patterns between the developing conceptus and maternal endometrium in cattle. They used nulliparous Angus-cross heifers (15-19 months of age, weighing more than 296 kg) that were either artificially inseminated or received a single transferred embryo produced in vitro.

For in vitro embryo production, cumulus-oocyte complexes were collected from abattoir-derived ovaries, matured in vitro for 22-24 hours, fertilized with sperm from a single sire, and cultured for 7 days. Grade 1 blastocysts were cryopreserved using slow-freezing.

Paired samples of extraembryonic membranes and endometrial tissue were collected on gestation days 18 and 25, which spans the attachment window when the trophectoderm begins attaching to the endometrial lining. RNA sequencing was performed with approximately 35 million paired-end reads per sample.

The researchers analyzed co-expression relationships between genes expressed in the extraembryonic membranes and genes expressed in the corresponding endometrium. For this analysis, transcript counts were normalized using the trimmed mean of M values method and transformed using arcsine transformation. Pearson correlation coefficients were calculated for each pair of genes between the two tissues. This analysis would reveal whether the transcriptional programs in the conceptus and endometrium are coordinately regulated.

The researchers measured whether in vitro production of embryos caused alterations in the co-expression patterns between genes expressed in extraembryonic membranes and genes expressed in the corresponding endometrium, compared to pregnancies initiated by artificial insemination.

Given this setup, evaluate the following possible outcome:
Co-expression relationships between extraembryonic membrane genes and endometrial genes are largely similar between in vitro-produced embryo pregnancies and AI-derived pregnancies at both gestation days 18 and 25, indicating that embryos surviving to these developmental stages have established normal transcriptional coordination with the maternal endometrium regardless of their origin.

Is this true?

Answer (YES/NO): NO